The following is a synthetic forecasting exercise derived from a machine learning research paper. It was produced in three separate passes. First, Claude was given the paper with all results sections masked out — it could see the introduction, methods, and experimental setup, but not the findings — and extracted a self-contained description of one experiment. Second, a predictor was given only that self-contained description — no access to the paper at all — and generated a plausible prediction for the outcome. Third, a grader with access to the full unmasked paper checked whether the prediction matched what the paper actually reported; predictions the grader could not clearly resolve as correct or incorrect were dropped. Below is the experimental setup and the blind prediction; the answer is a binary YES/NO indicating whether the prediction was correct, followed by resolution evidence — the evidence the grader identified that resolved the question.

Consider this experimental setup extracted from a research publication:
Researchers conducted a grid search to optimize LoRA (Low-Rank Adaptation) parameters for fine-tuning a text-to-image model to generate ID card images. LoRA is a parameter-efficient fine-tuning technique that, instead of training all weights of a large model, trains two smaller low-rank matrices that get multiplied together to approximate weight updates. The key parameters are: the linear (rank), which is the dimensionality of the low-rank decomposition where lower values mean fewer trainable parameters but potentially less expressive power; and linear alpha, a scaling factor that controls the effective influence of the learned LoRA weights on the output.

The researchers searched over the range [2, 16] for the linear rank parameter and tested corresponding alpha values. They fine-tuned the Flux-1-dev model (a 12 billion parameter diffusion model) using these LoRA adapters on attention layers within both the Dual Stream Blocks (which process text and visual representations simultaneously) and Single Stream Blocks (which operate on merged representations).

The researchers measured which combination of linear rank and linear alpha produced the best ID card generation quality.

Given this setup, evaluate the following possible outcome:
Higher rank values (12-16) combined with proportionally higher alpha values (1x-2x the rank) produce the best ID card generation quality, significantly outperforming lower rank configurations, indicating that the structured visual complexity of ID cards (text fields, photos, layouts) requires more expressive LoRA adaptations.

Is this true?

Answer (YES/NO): NO